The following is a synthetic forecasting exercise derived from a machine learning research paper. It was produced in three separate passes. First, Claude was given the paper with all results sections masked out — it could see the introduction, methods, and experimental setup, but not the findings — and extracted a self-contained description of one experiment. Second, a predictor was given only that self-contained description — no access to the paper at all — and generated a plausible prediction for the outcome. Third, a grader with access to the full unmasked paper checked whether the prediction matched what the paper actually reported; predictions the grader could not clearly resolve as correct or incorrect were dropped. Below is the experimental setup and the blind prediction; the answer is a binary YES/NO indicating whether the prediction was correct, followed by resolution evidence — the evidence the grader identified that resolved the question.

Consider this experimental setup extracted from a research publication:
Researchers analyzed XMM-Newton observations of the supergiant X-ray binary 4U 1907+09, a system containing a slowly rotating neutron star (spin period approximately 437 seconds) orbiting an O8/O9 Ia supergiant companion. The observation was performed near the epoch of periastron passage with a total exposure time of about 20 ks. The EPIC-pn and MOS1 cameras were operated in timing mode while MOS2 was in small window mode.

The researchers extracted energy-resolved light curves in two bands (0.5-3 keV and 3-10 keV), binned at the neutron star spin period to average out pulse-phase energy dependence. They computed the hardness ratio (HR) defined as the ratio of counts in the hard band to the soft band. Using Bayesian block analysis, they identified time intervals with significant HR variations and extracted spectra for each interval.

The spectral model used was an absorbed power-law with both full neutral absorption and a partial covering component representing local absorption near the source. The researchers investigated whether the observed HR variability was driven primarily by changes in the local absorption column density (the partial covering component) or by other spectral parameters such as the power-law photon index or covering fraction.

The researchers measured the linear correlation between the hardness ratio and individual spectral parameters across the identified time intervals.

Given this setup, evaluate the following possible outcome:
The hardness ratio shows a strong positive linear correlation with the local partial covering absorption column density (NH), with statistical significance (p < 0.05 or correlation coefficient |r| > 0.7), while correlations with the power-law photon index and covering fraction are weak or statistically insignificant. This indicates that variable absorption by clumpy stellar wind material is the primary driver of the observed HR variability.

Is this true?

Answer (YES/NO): YES